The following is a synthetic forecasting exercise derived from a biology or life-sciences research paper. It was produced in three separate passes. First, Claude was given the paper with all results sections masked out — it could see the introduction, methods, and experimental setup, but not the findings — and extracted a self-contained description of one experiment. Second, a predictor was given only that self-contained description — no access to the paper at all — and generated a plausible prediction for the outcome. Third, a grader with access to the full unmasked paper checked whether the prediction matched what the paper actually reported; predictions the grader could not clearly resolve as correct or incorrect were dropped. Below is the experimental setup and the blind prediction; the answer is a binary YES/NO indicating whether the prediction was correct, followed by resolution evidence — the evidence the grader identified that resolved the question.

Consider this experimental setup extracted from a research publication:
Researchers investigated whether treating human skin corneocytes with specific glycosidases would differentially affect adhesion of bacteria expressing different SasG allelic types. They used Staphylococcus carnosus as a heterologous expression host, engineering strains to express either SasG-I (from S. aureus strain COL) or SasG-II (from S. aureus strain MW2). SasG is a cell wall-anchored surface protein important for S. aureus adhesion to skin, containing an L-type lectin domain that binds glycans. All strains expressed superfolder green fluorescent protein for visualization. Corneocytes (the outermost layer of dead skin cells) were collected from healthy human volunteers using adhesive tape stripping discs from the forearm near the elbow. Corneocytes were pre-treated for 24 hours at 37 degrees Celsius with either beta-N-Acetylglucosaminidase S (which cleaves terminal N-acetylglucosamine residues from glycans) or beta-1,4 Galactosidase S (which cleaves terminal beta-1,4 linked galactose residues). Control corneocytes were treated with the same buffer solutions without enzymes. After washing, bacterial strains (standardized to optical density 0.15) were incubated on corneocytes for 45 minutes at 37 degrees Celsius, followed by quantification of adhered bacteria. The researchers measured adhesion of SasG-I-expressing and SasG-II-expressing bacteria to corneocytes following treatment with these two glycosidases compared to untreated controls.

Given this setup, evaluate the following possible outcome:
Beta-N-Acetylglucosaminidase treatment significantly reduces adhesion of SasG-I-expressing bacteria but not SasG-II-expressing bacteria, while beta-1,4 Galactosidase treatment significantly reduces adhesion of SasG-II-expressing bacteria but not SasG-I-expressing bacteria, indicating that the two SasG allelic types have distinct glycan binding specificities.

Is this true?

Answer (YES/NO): NO